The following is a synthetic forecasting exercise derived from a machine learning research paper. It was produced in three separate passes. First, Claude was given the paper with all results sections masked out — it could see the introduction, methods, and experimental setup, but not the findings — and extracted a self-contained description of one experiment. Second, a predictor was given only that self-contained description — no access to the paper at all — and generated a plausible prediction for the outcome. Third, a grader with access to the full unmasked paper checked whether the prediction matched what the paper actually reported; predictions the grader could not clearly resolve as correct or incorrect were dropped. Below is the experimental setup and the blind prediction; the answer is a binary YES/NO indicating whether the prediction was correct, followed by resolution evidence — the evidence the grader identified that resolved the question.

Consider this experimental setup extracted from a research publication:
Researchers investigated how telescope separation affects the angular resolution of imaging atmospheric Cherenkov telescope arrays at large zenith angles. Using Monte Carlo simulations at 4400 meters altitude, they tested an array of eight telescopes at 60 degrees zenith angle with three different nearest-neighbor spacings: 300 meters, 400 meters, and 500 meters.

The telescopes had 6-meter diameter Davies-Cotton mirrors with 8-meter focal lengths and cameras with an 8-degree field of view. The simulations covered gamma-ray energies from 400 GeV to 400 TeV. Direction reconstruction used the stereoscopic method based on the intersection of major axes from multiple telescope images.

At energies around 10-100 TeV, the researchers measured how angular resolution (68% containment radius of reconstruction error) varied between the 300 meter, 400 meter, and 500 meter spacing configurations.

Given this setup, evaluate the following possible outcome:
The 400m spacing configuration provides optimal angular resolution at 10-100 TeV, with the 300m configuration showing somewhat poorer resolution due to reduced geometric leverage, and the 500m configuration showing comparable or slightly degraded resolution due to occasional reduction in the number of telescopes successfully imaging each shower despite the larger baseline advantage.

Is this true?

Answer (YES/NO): NO